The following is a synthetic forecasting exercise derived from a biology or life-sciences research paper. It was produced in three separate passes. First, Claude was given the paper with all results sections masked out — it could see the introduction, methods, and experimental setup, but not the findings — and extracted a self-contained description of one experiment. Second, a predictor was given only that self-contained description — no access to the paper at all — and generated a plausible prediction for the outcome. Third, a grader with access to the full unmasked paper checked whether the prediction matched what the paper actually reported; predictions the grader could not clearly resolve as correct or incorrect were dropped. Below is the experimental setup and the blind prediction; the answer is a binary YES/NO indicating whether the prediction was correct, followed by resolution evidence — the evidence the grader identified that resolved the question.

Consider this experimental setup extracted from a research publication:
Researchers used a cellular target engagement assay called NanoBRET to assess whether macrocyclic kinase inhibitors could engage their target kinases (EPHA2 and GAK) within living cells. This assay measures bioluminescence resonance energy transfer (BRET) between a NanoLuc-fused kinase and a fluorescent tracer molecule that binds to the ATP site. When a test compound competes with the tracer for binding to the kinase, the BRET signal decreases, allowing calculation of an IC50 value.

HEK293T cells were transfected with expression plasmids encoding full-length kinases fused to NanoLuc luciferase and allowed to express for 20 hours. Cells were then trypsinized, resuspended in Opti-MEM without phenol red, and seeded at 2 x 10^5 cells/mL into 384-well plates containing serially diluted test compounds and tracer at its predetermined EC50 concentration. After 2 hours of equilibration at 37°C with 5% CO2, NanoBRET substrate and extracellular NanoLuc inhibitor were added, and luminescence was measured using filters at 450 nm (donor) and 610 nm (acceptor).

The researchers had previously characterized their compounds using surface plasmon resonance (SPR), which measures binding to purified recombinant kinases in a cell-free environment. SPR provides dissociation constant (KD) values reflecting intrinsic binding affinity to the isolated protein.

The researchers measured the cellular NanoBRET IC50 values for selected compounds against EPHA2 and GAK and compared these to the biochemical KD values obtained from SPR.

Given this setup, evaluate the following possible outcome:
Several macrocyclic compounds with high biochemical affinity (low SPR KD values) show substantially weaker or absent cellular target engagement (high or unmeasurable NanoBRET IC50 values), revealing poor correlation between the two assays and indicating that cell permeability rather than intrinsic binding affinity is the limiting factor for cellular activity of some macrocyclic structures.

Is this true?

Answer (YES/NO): NO